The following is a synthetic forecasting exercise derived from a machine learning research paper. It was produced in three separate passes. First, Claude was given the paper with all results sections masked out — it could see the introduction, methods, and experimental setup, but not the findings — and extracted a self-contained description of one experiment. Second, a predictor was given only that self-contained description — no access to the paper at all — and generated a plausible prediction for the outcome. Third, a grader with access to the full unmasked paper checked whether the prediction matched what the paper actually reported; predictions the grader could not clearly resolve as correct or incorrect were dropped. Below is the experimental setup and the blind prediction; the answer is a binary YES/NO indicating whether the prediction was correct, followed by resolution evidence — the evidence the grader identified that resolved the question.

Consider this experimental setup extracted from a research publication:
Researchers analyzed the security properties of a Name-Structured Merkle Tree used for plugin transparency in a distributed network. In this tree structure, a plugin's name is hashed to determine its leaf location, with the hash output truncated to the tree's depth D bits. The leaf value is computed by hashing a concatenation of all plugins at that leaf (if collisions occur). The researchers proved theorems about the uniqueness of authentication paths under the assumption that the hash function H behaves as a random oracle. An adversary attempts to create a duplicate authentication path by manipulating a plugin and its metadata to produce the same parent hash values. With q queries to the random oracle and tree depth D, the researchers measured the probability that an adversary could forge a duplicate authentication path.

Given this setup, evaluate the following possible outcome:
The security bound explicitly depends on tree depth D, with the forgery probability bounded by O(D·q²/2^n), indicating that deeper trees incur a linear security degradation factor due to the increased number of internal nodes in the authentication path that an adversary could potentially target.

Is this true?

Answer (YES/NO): NO